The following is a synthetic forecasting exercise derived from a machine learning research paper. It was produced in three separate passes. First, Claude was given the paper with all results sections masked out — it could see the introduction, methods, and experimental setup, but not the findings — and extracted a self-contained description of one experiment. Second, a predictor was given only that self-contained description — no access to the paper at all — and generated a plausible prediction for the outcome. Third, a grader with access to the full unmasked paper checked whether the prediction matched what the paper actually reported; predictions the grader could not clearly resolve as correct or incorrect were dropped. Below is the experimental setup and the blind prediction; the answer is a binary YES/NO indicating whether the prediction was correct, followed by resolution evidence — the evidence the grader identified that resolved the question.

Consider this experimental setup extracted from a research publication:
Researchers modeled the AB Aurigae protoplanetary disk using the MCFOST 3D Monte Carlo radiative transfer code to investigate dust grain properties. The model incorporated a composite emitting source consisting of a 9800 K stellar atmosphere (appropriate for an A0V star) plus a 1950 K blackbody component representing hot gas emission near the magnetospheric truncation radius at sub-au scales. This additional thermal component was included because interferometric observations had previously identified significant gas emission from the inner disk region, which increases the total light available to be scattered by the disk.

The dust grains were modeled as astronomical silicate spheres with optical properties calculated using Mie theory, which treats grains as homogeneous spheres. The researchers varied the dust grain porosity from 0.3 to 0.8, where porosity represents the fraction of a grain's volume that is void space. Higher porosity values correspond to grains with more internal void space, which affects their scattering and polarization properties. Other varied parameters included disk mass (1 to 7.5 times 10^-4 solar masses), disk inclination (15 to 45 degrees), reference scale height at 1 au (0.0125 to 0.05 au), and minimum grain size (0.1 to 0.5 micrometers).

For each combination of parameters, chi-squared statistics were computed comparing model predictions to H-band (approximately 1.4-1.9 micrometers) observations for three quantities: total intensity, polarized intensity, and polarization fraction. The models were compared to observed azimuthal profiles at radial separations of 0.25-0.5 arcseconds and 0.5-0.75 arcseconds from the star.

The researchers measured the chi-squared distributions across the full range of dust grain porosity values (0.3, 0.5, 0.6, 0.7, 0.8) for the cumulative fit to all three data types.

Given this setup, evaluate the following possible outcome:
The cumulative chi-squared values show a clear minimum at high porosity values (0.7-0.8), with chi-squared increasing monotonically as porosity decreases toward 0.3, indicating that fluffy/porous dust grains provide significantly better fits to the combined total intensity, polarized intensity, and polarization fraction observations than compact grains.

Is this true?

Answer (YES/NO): NO